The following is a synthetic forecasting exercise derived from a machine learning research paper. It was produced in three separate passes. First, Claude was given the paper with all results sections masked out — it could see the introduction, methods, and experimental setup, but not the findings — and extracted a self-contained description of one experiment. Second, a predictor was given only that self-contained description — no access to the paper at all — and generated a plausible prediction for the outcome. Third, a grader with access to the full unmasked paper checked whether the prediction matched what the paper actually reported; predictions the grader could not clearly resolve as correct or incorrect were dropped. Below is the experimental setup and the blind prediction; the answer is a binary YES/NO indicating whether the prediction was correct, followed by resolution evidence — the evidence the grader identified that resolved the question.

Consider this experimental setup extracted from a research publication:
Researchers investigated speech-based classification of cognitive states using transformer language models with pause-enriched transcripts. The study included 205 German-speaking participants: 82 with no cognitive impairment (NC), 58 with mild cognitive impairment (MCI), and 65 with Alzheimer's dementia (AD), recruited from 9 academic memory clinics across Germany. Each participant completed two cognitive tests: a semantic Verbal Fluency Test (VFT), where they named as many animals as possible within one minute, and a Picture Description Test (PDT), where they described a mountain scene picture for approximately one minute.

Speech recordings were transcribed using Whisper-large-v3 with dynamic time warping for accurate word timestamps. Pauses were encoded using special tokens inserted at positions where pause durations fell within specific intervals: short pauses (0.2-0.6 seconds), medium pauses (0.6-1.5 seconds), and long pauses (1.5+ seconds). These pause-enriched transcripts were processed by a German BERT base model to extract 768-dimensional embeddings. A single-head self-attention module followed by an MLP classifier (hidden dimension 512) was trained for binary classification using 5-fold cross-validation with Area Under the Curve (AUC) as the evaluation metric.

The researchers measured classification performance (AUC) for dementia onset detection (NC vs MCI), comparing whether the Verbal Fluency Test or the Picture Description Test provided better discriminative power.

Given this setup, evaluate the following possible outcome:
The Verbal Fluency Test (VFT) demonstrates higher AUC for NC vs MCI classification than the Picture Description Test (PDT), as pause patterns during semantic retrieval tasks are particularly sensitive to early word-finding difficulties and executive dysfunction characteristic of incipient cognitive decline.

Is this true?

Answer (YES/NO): YES